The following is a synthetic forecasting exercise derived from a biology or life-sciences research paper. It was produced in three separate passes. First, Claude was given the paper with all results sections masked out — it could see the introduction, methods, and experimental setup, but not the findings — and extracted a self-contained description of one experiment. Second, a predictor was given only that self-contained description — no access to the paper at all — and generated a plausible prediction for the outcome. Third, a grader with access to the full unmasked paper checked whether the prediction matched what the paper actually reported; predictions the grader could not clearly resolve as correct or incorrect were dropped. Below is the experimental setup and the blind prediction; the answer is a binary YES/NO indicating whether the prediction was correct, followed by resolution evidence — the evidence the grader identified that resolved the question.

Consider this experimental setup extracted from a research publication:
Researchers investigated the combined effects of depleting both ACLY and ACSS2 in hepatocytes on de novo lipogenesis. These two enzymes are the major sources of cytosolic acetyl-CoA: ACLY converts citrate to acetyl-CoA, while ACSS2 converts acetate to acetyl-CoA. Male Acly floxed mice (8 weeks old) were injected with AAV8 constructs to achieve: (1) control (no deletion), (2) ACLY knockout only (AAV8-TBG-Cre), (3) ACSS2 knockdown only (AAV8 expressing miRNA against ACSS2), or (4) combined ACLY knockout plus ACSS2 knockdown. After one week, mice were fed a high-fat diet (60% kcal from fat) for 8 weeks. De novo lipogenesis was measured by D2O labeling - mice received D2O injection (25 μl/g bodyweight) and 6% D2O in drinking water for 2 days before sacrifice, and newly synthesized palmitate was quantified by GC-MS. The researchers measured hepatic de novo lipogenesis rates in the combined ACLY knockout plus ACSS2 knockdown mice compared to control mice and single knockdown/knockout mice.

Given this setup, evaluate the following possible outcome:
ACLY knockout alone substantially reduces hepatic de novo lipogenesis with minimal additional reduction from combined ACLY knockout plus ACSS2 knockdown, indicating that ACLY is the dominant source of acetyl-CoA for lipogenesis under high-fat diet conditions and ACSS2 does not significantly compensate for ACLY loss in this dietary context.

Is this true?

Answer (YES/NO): NO